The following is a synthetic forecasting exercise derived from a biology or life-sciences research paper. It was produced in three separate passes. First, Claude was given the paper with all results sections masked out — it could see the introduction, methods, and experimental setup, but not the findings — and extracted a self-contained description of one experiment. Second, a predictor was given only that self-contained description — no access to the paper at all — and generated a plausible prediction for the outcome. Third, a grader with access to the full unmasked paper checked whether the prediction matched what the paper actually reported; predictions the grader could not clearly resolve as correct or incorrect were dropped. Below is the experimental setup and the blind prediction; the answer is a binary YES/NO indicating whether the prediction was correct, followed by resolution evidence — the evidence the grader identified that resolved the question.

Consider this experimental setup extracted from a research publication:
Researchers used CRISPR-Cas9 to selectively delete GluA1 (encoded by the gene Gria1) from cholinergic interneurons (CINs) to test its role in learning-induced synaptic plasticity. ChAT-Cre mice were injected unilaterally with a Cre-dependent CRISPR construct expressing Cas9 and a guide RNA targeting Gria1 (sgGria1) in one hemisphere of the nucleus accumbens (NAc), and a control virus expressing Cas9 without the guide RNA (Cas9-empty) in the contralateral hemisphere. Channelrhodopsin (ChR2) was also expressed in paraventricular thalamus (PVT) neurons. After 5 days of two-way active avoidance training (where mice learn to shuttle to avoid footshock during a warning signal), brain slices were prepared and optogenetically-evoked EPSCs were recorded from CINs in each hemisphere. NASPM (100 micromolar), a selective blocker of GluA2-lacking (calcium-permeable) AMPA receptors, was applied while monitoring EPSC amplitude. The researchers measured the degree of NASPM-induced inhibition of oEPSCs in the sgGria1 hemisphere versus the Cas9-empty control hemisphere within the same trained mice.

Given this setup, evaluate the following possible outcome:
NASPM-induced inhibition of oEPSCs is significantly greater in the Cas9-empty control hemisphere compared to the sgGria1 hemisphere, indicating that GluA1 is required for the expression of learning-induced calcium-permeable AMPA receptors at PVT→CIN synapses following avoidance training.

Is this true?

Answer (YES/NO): YES